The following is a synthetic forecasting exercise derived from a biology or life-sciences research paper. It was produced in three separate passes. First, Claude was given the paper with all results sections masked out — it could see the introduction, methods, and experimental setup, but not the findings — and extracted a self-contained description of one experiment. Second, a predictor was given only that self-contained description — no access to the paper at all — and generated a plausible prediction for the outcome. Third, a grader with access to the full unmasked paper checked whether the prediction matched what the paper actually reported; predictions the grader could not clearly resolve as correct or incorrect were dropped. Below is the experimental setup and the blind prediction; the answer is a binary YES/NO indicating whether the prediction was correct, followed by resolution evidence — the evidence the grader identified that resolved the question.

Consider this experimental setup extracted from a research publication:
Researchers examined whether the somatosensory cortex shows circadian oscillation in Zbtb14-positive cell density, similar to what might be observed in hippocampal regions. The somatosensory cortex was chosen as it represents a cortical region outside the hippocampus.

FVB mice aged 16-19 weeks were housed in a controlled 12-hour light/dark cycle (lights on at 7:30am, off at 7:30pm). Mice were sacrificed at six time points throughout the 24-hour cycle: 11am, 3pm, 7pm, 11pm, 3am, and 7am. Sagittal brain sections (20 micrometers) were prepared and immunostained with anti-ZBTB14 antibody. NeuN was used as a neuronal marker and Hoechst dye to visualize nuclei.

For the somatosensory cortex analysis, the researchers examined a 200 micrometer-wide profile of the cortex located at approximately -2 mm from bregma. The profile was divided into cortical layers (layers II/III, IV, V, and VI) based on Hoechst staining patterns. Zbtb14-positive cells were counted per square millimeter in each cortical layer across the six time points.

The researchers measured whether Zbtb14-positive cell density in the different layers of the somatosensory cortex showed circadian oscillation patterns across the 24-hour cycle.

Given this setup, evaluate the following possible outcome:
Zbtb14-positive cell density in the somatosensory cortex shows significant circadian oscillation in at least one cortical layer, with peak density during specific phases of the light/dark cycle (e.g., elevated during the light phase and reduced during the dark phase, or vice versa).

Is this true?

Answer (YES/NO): NO